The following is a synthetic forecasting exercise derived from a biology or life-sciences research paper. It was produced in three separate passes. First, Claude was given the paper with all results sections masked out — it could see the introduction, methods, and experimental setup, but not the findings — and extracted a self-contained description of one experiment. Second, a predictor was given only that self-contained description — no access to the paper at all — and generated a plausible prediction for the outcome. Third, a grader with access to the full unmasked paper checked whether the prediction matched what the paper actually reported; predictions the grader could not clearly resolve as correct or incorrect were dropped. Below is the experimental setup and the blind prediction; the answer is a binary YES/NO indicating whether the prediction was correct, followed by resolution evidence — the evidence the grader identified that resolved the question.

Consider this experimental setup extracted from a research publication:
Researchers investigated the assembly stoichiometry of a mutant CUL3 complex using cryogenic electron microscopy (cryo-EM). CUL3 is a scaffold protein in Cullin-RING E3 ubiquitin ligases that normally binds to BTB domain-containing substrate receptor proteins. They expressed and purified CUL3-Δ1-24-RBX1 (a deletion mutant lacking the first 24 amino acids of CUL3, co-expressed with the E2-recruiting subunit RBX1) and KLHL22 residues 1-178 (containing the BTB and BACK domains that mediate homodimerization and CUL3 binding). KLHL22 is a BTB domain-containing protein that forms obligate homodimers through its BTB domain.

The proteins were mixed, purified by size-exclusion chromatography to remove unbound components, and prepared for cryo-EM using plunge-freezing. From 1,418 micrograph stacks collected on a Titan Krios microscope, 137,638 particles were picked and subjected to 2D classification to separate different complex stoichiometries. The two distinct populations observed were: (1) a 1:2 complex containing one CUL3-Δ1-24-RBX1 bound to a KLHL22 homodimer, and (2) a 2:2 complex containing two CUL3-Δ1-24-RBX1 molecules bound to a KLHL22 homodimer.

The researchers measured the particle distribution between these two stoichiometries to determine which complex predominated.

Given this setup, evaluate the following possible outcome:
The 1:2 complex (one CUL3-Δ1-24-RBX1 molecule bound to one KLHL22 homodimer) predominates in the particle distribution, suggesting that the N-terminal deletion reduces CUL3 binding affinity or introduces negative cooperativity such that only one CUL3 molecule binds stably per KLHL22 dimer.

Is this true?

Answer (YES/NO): YES